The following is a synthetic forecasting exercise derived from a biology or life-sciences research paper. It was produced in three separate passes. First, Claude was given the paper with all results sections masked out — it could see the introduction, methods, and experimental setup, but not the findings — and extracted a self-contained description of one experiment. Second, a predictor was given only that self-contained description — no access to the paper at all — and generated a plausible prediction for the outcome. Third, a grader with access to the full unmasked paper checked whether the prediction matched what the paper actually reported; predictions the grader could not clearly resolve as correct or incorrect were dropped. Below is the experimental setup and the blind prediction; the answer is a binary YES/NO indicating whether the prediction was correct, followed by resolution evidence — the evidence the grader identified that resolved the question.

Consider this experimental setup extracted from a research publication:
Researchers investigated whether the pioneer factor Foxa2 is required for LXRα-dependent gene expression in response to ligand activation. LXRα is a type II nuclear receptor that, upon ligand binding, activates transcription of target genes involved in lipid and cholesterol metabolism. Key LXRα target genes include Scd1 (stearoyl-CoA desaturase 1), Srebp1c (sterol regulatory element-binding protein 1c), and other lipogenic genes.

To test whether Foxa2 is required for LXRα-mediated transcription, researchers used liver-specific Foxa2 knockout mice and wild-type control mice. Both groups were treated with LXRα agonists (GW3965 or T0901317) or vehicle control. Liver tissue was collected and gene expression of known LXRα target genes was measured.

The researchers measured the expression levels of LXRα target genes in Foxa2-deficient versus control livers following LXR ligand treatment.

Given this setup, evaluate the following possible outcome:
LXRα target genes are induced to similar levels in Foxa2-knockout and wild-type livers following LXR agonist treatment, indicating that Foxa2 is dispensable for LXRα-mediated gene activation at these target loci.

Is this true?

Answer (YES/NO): NO